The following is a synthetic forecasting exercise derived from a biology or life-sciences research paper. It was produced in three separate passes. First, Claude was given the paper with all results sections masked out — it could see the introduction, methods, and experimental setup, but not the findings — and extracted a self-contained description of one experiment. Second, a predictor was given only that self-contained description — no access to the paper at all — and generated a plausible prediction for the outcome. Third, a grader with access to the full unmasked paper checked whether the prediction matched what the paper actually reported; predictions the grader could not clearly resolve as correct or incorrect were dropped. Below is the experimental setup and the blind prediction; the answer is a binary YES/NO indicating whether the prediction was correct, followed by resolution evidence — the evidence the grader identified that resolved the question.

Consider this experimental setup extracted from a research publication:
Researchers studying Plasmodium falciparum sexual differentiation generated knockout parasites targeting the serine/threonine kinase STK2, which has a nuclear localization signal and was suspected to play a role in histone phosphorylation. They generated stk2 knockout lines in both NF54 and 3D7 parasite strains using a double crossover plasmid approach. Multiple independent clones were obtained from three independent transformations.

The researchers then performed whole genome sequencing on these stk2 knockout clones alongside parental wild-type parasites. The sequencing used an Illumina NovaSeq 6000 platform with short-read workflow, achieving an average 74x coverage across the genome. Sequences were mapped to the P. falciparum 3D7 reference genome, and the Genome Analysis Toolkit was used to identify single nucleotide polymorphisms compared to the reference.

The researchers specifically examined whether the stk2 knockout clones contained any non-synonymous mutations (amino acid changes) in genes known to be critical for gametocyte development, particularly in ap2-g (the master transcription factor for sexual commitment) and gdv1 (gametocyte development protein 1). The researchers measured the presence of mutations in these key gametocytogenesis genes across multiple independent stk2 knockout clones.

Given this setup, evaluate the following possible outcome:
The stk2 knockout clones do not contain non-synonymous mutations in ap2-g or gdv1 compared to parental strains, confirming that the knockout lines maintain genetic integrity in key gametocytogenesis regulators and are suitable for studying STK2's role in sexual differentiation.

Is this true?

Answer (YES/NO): NO